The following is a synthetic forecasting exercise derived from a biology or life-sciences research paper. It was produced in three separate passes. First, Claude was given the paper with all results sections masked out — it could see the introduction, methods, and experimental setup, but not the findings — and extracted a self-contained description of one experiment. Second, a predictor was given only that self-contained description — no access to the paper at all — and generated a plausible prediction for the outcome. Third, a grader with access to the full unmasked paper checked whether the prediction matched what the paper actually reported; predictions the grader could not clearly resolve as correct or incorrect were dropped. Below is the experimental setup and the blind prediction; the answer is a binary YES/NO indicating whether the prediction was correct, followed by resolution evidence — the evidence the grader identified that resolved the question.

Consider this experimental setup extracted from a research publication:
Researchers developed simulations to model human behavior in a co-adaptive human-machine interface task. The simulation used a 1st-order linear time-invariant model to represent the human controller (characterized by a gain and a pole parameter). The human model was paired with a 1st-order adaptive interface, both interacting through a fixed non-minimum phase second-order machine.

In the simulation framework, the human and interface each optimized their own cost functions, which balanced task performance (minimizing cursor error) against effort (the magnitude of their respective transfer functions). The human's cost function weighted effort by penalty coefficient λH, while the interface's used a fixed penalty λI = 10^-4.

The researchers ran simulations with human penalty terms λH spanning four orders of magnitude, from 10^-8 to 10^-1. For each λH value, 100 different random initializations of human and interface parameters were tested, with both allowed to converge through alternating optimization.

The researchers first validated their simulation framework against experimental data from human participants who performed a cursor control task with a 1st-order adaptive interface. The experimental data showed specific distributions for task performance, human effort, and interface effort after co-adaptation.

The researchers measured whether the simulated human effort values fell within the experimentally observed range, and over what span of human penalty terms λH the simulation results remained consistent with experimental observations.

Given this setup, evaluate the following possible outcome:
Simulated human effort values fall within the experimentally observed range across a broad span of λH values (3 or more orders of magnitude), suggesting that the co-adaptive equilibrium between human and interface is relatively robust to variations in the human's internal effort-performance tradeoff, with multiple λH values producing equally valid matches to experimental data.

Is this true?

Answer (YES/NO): NO